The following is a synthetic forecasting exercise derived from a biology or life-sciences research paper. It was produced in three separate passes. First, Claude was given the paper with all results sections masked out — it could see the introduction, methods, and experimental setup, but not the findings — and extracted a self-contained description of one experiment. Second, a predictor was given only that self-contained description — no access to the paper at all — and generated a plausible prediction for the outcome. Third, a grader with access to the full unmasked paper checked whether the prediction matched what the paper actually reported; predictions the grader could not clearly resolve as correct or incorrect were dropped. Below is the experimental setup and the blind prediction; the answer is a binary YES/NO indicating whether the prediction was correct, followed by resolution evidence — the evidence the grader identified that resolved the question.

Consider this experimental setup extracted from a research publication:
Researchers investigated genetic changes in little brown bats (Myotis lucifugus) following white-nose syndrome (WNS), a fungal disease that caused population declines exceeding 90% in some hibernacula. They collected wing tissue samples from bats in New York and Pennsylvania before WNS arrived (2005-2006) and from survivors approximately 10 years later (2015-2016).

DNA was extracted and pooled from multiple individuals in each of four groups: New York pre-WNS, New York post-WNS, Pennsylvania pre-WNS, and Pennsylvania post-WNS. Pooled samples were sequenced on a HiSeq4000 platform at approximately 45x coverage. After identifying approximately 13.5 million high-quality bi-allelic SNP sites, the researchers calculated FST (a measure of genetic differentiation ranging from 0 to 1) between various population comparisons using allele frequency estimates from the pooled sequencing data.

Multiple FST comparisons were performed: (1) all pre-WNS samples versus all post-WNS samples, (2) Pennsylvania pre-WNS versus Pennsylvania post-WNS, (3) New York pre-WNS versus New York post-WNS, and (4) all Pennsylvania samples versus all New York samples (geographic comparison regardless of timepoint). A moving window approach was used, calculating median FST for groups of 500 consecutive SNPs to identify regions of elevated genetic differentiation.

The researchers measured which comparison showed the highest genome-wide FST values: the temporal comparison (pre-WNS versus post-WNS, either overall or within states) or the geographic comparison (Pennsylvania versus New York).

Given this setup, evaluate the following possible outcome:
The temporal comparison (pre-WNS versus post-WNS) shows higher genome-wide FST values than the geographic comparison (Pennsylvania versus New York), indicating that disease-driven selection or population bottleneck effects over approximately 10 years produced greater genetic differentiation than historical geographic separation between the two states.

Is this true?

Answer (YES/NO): NO